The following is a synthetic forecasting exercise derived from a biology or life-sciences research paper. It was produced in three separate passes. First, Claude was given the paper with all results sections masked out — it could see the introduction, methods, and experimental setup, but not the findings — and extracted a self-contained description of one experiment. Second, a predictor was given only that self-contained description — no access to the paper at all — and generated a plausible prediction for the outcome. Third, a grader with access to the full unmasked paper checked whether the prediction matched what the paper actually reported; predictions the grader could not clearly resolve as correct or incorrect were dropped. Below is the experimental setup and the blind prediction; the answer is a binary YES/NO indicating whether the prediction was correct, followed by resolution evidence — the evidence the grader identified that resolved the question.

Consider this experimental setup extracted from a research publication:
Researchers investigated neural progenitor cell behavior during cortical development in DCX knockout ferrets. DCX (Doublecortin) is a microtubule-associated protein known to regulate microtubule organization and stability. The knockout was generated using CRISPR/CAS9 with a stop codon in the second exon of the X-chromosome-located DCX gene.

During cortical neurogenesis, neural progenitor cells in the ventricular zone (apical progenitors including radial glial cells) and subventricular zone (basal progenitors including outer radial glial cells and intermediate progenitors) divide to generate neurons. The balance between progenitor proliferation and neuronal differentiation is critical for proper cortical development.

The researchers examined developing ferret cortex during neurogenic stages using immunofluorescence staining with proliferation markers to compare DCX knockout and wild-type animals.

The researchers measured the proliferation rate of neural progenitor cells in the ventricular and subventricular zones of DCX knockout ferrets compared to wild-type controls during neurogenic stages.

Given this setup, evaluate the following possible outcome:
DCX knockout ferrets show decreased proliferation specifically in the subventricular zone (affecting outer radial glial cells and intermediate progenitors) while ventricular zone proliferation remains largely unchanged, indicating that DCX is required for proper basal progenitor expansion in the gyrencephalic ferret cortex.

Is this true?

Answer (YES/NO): NO